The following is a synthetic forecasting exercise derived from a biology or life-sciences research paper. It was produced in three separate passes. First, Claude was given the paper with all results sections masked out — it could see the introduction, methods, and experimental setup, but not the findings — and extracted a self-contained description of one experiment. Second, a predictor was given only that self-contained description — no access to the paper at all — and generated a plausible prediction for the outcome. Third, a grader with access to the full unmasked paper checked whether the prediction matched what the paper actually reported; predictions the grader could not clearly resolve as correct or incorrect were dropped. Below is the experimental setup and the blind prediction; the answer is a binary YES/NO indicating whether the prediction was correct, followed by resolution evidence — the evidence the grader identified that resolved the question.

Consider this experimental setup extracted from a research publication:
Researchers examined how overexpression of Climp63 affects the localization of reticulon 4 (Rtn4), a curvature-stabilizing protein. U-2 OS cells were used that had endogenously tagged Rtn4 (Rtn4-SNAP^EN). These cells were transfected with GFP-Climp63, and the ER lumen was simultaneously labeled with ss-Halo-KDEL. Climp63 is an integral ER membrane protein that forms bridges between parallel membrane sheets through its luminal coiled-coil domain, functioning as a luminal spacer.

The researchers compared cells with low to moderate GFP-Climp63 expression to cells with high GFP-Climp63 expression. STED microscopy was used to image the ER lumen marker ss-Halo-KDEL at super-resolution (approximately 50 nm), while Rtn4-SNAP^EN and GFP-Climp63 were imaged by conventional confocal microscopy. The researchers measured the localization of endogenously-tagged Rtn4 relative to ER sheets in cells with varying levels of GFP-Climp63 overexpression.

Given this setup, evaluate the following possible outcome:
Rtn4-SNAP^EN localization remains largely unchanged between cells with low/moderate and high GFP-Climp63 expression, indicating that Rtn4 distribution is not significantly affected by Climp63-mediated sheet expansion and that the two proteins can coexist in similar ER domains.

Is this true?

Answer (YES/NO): NO